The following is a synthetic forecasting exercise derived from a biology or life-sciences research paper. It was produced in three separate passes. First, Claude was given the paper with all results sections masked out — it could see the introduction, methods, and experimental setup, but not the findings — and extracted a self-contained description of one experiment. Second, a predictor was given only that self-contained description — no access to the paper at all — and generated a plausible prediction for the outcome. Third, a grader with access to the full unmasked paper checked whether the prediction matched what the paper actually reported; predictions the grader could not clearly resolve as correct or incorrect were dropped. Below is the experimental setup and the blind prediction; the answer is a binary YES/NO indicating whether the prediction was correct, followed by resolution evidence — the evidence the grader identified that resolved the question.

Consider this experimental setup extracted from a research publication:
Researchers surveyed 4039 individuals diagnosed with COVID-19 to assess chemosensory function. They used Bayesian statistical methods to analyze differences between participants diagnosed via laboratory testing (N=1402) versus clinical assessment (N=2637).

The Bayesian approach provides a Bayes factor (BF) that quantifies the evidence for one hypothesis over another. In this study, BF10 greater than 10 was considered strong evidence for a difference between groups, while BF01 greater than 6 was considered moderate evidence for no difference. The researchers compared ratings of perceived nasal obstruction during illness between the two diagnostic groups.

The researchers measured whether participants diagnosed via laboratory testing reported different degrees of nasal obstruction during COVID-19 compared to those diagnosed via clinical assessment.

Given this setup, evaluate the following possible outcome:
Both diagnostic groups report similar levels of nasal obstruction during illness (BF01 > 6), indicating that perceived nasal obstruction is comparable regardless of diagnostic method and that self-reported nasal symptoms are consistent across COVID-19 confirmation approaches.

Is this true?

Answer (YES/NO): YES